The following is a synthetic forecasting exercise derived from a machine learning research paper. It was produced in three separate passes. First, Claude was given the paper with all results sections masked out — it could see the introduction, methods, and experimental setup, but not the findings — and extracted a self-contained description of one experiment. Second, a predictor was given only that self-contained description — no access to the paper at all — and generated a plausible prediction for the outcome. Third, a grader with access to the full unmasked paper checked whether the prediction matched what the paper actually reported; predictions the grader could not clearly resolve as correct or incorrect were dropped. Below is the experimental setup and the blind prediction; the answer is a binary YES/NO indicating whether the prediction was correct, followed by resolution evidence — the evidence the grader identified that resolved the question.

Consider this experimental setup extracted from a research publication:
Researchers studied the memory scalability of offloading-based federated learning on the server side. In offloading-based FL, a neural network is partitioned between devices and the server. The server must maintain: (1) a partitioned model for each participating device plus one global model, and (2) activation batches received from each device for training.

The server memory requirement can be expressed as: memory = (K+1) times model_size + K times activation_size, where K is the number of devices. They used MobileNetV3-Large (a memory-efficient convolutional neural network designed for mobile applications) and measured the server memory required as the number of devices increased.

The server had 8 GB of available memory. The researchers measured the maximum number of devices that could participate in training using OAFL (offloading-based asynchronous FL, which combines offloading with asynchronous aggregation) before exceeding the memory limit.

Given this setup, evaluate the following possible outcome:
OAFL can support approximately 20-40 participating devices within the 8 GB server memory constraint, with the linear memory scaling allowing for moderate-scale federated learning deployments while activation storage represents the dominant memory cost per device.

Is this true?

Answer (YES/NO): YES